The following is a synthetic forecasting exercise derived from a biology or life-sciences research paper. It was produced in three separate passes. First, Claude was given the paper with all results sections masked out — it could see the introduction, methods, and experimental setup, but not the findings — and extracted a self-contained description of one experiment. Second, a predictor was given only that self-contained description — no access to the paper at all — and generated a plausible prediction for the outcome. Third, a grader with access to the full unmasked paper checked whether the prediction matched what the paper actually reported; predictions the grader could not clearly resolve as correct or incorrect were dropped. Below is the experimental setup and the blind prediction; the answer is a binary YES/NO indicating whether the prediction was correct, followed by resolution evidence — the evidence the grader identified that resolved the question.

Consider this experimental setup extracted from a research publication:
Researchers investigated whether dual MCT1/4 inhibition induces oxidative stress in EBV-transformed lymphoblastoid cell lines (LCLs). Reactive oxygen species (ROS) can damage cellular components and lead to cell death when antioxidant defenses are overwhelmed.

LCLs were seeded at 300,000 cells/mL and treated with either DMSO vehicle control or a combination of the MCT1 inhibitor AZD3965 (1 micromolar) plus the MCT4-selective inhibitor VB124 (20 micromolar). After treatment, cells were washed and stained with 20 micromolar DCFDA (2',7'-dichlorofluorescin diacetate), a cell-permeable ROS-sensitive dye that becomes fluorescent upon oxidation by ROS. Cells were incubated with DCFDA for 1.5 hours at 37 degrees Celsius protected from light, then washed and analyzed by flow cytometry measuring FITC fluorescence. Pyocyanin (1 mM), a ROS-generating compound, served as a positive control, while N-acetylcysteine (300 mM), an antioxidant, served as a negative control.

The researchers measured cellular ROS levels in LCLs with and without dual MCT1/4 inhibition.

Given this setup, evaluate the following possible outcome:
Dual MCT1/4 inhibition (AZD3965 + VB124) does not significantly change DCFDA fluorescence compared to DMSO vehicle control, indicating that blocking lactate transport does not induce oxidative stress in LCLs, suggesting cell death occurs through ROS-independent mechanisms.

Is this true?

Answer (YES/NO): NO